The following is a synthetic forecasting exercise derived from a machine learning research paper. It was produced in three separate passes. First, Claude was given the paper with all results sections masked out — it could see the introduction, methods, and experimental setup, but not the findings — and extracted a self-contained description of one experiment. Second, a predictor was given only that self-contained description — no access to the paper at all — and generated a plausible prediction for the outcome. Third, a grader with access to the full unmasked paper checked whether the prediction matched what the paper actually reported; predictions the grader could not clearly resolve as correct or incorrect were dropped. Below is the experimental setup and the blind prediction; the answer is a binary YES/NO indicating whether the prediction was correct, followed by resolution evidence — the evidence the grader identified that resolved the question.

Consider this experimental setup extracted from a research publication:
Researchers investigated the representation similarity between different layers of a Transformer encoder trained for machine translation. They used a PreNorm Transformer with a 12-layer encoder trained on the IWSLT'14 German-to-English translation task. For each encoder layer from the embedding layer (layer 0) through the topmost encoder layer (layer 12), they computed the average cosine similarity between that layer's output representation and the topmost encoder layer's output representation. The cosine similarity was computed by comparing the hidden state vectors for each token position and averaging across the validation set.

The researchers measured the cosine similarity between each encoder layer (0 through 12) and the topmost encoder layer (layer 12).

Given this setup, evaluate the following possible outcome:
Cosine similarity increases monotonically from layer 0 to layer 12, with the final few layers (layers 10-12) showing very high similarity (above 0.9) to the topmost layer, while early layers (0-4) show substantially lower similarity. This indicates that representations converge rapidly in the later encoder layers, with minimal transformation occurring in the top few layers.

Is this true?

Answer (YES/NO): NO